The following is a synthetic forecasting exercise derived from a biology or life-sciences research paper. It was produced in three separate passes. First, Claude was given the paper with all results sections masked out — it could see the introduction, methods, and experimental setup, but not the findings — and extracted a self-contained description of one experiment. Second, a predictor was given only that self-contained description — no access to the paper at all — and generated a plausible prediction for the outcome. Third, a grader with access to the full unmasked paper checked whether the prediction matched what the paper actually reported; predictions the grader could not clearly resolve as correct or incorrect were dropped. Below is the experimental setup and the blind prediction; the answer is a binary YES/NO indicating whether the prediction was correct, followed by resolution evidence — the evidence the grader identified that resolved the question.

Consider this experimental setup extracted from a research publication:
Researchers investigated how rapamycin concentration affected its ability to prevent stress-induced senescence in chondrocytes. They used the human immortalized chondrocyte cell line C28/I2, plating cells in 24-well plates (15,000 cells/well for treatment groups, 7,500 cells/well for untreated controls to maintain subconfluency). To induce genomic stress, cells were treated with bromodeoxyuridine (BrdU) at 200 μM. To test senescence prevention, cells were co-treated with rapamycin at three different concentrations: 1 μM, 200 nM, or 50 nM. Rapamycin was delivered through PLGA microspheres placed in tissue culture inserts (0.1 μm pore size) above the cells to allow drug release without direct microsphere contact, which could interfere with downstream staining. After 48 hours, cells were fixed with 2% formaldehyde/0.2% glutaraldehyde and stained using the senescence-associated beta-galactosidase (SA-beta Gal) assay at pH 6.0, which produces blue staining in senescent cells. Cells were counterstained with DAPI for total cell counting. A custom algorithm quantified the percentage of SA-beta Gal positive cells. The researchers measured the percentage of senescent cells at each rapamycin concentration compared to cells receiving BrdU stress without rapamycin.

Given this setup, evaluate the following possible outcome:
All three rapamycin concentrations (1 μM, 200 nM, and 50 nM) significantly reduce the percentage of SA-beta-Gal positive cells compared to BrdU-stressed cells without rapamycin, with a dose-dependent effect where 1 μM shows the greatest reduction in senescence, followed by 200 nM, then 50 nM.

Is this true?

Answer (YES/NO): NO